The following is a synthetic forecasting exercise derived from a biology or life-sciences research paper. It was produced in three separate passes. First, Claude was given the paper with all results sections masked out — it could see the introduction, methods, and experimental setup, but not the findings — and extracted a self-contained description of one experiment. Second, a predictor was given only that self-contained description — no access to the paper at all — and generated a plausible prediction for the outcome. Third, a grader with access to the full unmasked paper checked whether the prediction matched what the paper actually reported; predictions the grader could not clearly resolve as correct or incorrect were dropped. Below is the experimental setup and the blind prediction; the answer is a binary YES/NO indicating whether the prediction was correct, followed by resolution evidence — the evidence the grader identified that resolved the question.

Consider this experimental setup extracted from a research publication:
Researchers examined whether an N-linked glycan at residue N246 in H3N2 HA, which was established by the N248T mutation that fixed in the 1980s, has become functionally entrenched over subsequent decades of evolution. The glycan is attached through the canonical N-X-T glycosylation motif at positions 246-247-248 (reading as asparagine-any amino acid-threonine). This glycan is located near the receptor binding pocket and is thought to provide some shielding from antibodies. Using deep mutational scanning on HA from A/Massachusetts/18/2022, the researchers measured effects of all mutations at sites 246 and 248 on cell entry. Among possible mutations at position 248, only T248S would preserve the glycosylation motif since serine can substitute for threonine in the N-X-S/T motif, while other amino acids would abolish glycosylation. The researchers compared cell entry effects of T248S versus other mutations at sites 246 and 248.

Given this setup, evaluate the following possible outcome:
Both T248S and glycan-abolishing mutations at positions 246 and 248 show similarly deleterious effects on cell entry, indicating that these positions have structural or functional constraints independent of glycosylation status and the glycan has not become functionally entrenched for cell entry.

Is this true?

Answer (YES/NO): NO